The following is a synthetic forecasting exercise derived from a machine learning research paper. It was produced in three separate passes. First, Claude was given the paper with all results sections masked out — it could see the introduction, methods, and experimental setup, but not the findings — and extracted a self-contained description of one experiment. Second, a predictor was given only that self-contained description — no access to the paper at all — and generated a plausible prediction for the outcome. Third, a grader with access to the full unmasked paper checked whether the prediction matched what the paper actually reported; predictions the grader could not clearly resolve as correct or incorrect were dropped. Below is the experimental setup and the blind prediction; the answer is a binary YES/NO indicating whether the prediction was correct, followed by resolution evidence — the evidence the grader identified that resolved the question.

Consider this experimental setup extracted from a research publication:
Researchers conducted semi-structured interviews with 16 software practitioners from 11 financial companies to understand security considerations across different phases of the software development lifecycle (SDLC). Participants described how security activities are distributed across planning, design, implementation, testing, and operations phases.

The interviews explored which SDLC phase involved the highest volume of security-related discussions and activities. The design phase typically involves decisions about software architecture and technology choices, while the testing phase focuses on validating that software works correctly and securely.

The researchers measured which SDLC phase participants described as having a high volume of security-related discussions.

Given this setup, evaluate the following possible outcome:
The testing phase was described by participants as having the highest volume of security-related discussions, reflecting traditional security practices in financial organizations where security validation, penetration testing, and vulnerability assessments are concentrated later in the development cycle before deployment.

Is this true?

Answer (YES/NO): NO